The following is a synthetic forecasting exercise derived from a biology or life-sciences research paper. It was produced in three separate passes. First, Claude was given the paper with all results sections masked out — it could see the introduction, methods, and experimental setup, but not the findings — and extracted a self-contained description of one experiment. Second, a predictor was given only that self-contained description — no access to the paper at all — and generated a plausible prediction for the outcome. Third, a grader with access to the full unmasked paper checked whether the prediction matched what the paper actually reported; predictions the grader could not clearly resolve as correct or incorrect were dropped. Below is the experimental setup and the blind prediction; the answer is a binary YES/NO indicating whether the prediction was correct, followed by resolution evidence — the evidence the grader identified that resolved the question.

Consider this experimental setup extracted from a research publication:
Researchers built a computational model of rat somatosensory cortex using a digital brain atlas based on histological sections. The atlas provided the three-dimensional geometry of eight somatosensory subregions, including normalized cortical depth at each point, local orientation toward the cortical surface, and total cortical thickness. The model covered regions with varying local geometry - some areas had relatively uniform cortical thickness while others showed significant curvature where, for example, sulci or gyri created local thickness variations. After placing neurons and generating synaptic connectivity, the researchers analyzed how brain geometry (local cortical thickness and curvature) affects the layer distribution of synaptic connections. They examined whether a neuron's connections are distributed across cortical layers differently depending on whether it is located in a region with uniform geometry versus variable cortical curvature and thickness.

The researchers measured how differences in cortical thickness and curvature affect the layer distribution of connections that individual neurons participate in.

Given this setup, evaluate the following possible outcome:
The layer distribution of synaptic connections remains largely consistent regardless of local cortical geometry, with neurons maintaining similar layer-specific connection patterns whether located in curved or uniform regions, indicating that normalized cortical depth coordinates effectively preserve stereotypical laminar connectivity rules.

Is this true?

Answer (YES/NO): NO